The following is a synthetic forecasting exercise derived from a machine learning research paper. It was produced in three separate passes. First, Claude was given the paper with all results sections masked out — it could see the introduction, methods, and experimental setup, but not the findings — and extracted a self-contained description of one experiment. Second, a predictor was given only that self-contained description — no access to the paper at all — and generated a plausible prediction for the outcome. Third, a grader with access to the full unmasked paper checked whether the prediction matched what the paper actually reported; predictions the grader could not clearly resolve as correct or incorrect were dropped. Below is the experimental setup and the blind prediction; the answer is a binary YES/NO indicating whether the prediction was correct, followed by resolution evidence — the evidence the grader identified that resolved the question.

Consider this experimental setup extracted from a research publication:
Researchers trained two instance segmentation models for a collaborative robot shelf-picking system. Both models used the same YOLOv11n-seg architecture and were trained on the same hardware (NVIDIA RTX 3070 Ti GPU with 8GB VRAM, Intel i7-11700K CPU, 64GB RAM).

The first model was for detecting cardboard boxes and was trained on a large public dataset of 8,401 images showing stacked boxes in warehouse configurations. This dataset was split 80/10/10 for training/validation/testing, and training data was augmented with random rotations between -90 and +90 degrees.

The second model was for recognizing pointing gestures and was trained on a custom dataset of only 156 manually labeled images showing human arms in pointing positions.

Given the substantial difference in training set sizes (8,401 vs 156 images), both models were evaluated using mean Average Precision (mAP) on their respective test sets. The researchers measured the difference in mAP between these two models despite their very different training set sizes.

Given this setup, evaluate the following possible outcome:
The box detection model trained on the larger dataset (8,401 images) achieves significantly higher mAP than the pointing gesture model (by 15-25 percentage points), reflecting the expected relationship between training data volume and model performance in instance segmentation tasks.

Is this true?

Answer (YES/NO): NO